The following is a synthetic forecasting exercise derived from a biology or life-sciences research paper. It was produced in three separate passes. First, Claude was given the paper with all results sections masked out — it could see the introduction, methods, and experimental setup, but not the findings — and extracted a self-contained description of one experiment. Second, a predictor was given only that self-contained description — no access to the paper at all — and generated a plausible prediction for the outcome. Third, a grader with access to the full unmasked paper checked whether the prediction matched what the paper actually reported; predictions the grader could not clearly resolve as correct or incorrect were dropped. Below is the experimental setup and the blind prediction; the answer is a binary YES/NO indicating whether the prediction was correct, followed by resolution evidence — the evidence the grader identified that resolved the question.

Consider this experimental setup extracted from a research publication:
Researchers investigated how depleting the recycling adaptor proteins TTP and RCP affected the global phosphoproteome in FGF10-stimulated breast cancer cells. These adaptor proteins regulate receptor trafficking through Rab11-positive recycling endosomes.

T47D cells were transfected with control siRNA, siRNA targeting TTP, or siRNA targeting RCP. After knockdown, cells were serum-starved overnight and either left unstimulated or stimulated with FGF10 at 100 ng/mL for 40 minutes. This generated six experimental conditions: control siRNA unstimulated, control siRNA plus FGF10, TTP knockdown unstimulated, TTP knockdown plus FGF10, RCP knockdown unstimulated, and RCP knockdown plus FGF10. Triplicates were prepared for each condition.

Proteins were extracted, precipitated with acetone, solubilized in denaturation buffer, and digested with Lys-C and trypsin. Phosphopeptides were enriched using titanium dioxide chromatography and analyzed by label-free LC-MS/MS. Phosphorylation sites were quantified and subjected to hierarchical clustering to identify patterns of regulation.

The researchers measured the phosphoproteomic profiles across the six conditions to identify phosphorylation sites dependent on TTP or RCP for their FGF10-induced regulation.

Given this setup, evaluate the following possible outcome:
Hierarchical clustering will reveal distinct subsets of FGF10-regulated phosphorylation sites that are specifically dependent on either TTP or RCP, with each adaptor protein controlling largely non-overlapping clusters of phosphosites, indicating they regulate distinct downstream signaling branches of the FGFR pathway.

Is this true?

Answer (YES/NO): NO